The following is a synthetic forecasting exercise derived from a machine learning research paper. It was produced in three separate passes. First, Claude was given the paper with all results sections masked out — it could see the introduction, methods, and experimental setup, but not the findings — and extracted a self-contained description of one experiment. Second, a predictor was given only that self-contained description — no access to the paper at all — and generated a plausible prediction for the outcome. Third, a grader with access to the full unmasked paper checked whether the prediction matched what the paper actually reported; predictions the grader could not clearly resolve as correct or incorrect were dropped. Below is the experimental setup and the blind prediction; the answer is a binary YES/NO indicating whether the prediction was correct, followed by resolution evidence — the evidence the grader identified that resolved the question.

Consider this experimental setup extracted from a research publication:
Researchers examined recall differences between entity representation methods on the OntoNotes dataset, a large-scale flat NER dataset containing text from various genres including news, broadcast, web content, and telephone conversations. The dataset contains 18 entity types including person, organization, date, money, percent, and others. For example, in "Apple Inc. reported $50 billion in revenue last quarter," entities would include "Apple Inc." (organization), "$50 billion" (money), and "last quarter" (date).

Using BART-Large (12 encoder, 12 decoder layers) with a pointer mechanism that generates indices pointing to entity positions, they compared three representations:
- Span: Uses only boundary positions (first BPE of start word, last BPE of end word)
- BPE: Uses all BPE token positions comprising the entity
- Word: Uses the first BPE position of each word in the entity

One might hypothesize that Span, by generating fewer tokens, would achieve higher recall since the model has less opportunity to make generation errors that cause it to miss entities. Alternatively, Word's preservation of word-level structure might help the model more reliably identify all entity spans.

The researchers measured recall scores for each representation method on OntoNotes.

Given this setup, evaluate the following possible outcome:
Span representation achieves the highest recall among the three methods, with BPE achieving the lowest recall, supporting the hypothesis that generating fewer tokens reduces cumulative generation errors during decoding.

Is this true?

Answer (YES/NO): NO